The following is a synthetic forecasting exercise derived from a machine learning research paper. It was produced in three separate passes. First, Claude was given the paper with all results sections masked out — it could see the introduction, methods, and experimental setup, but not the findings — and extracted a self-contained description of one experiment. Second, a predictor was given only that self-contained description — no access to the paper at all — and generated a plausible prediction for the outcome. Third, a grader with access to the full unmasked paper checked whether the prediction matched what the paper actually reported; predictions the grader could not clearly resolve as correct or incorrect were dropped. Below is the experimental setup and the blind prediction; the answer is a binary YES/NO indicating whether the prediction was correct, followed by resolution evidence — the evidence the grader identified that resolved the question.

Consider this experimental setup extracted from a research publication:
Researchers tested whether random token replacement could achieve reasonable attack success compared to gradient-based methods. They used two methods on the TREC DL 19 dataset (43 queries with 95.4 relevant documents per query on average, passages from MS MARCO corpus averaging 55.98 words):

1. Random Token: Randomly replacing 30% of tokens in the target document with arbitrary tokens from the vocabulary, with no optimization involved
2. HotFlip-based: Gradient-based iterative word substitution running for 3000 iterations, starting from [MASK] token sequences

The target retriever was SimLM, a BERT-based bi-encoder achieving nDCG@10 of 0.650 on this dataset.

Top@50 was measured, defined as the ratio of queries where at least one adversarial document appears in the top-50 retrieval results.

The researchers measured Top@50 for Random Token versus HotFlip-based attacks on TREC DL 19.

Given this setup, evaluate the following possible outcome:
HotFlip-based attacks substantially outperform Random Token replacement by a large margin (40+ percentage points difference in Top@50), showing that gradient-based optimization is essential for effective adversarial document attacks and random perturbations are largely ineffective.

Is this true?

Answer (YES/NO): YES